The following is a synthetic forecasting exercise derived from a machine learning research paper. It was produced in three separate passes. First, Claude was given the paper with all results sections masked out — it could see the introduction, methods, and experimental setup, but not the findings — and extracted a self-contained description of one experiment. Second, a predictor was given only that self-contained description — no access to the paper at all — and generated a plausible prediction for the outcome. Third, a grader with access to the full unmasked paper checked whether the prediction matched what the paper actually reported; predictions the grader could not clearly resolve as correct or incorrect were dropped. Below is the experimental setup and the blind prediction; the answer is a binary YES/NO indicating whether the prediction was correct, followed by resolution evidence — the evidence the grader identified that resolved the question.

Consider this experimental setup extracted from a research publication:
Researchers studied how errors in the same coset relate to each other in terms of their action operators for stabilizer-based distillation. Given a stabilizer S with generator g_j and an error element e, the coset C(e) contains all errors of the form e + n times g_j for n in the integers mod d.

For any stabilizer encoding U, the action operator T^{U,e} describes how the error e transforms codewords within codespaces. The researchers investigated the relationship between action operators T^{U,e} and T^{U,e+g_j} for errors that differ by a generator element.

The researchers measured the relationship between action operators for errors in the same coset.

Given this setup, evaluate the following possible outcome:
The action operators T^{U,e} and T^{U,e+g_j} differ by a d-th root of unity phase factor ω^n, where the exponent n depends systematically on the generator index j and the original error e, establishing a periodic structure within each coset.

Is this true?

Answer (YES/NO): NO